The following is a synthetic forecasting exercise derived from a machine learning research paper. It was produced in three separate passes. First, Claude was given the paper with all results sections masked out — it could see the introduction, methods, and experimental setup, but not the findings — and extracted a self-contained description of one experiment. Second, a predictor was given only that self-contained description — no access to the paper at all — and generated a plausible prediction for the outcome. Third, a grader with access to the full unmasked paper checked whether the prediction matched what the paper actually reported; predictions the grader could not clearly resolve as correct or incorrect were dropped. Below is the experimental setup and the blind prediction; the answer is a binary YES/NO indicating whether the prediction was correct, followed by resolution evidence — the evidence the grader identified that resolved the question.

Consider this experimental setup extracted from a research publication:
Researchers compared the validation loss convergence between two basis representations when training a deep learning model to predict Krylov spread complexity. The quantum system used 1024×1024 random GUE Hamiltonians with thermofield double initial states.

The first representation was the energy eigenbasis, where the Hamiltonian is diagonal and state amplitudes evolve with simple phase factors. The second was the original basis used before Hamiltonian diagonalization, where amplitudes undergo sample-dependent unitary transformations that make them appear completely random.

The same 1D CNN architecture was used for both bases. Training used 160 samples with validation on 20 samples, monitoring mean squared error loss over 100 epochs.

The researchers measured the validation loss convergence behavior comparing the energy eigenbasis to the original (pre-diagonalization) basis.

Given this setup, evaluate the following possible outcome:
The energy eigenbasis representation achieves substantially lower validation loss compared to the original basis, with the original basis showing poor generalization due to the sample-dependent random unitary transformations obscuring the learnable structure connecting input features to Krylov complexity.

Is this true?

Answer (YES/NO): YES